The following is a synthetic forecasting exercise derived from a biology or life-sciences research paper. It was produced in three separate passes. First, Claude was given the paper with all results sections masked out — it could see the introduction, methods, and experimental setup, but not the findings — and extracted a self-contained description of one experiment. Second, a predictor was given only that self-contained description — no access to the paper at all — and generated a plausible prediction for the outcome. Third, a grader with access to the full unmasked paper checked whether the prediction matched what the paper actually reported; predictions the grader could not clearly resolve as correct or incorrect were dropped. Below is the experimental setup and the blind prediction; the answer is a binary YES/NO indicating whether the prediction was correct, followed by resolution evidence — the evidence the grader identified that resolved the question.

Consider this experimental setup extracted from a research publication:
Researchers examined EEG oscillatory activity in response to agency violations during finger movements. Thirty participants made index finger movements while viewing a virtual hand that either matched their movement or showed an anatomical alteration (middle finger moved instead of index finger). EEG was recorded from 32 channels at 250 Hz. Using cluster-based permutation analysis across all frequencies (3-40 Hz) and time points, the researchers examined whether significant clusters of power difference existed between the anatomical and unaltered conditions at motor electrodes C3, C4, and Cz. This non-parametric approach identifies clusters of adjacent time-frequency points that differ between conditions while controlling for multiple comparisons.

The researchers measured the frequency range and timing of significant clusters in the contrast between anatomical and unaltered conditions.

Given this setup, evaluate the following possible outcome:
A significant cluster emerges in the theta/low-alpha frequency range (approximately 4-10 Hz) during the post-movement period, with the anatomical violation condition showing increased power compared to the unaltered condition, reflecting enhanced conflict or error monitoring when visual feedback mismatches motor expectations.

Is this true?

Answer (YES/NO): YES